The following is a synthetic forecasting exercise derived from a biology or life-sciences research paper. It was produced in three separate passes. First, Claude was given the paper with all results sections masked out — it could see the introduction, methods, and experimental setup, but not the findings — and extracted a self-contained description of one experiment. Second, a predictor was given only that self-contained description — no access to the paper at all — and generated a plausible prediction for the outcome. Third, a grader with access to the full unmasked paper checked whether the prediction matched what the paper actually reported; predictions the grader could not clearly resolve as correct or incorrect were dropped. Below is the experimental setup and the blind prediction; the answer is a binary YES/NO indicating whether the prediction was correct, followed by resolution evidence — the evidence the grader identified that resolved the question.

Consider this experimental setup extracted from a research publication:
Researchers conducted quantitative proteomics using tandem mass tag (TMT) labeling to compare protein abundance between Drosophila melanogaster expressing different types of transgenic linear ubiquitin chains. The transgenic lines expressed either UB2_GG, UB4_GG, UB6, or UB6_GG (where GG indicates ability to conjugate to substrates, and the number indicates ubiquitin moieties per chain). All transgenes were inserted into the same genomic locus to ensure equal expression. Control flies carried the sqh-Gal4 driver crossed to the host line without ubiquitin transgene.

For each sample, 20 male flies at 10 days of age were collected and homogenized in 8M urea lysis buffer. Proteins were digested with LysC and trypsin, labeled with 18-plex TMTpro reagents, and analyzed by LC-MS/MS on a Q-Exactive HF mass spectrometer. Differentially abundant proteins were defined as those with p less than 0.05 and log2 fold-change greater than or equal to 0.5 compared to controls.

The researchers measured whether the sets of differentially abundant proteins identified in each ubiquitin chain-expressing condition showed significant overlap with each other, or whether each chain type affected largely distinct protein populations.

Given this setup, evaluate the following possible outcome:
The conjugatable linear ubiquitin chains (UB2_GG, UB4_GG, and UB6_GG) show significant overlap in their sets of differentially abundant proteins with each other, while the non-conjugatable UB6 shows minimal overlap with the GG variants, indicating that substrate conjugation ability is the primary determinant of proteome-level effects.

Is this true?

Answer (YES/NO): NO